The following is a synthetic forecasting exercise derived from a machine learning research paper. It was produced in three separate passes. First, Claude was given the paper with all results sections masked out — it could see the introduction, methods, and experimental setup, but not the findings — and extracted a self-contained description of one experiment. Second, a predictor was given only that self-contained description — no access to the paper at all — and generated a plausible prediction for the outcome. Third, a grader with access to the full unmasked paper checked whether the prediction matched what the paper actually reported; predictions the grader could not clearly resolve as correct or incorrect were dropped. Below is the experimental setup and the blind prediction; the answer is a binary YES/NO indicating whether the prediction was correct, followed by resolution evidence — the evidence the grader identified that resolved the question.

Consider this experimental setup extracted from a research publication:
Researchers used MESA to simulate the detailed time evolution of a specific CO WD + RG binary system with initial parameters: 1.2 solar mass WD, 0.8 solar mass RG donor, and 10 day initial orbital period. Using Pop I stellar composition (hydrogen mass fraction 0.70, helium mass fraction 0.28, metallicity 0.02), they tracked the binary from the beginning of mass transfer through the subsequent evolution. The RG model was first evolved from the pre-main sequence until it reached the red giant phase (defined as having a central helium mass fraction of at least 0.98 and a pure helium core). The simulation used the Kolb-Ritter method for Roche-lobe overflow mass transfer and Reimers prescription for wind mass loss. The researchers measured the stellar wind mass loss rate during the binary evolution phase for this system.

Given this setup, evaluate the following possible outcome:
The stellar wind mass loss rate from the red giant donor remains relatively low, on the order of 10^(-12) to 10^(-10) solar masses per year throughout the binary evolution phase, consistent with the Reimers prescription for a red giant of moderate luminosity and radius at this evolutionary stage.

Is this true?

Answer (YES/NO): NO